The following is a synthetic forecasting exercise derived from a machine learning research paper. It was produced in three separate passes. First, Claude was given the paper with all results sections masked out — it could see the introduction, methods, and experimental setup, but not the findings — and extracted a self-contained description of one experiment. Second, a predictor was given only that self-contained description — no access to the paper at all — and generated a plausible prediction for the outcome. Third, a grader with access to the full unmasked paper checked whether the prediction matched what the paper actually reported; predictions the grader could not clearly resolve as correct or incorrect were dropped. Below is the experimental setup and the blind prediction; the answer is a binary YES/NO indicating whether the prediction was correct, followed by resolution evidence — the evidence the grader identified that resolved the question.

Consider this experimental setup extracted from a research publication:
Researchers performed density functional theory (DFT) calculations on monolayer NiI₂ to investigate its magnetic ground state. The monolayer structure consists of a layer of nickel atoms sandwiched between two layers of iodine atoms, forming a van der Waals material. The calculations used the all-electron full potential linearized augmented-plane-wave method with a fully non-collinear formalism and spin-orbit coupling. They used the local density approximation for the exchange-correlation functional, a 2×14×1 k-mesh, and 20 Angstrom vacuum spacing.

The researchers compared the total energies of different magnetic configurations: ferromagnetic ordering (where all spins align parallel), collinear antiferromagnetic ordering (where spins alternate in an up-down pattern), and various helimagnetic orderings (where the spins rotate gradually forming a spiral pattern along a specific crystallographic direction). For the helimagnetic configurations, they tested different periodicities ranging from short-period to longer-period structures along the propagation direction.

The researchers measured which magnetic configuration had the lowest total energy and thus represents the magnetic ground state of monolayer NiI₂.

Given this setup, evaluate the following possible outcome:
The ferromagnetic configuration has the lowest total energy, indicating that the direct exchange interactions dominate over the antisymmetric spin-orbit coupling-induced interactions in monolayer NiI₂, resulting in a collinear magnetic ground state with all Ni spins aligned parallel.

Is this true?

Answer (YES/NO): NO